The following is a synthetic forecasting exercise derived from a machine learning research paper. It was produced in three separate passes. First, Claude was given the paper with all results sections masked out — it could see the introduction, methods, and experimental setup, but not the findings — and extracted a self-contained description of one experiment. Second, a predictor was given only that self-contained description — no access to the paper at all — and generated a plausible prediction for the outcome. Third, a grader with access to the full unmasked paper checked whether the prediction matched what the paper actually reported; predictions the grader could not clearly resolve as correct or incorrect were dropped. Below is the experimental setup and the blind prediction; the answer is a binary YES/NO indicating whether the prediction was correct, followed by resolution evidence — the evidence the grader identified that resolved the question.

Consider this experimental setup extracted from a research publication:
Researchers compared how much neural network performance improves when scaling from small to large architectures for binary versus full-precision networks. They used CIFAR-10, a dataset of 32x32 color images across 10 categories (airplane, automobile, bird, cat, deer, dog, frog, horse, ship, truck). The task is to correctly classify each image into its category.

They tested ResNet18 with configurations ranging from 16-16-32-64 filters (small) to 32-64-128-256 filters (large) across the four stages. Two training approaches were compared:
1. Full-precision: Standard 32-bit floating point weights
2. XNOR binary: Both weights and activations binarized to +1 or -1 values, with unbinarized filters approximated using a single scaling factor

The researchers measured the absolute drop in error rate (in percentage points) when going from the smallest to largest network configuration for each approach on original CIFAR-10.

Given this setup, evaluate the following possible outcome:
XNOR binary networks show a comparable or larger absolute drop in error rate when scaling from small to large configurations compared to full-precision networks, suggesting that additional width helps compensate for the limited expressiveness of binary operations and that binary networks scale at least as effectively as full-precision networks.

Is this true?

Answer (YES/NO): YES